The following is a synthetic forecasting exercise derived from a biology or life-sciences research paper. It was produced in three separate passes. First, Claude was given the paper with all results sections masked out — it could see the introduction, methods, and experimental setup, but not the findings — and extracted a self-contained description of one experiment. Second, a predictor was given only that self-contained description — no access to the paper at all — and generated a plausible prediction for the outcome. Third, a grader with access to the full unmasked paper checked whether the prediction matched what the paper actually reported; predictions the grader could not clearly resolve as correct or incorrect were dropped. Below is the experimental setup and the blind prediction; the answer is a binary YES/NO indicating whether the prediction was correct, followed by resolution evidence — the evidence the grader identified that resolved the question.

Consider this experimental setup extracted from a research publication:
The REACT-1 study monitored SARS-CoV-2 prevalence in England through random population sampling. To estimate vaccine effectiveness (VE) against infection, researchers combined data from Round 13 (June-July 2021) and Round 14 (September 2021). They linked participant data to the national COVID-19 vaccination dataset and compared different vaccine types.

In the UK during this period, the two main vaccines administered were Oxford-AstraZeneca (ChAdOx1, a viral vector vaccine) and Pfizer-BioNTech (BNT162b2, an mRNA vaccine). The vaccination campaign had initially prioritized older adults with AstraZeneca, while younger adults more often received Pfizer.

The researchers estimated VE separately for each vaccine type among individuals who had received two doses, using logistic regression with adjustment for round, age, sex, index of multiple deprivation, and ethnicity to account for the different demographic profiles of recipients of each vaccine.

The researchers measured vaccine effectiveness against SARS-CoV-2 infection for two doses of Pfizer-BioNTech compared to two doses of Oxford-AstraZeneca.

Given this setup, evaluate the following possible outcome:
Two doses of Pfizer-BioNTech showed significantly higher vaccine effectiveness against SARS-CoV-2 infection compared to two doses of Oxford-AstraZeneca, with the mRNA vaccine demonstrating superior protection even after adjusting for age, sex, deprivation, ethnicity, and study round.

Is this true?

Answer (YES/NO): NO